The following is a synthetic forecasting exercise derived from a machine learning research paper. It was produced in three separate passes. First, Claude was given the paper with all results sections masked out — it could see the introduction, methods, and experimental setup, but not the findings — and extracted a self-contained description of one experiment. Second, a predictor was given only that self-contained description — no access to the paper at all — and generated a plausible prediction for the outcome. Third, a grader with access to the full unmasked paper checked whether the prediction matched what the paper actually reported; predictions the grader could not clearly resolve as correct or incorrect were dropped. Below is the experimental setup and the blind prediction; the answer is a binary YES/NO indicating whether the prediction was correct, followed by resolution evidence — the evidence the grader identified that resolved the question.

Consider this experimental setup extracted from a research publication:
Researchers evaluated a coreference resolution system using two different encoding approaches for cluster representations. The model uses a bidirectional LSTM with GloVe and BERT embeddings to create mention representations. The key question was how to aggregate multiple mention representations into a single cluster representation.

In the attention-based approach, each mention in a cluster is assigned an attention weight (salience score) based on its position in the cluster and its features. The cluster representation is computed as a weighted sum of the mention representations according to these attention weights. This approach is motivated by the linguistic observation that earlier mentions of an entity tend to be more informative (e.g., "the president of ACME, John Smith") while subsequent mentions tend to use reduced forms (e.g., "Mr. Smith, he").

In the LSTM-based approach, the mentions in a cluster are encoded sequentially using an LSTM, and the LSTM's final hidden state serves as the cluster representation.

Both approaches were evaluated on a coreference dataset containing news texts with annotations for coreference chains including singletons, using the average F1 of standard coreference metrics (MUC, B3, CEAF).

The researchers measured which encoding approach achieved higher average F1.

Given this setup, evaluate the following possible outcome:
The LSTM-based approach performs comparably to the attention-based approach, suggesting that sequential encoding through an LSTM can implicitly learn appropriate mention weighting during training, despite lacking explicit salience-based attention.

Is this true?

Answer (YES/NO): NO